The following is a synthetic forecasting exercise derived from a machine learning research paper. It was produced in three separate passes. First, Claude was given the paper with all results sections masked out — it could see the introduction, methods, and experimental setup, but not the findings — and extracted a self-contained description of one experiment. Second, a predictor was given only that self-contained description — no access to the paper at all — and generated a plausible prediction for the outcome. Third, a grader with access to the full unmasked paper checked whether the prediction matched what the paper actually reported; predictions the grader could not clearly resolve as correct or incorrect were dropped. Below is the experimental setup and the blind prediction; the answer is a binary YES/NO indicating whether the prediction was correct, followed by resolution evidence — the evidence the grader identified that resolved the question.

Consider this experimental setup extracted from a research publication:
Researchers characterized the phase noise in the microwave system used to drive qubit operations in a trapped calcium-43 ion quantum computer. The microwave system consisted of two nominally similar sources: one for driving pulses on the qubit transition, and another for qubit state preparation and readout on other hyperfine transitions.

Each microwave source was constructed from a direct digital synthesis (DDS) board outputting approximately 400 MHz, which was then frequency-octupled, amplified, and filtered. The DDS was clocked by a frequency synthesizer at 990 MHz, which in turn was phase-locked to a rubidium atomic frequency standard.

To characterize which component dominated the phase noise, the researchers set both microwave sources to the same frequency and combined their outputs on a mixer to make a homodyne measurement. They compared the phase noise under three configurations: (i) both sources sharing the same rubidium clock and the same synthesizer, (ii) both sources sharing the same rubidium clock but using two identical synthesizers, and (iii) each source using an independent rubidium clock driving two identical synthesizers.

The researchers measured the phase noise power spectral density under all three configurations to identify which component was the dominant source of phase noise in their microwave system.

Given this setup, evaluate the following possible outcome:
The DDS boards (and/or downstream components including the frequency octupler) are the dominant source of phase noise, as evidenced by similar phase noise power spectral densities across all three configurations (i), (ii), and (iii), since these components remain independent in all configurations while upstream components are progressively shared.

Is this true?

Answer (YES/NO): NO